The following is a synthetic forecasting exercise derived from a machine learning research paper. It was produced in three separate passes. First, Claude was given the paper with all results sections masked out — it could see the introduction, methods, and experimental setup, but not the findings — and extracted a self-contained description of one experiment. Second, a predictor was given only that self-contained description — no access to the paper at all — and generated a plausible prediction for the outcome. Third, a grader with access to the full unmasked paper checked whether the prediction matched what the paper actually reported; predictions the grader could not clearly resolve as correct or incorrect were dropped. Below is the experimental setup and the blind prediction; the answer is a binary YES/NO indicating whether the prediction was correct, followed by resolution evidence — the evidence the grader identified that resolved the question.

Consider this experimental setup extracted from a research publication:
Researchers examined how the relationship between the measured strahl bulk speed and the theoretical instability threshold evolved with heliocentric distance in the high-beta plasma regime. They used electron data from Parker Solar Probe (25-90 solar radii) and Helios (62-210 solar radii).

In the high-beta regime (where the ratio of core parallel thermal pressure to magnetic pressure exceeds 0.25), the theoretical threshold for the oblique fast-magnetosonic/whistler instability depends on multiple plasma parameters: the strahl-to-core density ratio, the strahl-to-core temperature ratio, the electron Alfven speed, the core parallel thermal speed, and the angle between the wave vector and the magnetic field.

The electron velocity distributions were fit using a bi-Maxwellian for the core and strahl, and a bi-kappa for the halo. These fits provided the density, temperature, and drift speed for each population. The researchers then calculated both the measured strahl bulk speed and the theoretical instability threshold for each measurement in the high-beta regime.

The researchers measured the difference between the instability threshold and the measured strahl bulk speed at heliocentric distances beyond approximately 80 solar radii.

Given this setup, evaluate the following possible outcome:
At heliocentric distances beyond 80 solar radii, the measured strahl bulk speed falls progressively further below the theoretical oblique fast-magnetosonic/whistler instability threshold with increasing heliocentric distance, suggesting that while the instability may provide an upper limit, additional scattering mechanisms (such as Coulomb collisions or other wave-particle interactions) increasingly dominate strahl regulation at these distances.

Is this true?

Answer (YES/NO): NO